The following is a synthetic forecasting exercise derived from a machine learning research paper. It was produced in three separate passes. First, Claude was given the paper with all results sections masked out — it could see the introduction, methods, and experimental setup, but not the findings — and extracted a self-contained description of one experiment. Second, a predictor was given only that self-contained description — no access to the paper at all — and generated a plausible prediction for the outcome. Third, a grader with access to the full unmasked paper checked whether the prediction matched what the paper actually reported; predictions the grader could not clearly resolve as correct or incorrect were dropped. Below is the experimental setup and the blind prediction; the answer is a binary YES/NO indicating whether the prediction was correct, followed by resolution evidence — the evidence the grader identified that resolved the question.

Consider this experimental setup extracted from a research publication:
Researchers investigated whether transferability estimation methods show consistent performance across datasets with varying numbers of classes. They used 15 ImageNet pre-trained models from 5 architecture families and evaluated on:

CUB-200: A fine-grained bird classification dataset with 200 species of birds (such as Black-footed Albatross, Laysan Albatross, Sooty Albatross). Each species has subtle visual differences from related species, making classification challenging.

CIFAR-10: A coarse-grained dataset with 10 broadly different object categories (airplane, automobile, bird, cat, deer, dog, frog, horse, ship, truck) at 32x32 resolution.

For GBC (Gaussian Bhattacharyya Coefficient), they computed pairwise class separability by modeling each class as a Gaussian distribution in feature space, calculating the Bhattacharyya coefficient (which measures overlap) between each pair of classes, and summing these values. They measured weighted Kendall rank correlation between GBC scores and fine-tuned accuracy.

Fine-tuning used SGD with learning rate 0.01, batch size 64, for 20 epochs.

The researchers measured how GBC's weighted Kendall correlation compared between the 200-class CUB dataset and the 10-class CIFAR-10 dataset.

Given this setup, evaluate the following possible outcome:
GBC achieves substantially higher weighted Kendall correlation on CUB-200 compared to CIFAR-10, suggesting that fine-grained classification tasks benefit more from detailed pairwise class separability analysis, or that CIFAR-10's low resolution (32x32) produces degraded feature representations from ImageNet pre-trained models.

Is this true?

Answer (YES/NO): NO